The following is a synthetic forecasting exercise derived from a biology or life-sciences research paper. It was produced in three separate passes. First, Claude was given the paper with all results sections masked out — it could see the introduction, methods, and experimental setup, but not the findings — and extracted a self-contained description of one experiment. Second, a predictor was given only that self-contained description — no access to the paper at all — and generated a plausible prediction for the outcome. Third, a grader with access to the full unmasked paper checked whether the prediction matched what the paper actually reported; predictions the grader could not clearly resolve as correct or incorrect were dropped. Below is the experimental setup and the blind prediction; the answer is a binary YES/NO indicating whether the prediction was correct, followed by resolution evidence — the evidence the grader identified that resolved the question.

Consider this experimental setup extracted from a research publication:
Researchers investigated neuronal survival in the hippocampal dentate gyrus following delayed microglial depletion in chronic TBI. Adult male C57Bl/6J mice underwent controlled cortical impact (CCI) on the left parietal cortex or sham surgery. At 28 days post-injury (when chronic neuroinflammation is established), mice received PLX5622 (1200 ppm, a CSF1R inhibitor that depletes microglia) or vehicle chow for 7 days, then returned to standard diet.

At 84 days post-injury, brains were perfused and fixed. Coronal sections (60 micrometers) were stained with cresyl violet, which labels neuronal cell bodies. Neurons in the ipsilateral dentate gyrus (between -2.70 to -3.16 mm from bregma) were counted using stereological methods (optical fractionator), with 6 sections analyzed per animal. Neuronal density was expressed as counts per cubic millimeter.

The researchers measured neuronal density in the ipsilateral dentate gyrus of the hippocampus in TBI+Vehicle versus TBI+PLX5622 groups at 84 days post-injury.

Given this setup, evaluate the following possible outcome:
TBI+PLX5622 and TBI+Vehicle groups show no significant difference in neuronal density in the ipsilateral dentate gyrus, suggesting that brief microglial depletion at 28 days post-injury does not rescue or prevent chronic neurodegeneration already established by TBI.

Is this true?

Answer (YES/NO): NO